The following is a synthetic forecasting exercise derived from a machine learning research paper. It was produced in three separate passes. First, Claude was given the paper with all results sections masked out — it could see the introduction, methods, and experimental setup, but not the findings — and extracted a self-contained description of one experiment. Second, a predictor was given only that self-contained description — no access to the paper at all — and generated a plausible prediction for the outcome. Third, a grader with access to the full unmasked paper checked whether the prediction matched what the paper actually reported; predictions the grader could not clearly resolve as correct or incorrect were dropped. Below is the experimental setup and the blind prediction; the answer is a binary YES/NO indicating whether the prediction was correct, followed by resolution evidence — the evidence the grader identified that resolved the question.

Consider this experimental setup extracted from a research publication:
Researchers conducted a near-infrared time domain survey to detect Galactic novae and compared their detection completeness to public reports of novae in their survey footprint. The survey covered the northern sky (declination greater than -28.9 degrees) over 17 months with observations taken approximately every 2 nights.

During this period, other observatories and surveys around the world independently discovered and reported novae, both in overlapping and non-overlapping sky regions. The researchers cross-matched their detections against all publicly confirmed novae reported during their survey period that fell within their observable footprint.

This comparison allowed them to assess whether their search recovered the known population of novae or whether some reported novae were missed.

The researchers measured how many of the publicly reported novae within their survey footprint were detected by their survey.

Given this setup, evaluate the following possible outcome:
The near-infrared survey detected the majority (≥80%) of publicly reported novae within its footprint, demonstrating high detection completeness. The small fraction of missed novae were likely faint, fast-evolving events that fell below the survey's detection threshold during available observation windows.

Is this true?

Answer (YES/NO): NO